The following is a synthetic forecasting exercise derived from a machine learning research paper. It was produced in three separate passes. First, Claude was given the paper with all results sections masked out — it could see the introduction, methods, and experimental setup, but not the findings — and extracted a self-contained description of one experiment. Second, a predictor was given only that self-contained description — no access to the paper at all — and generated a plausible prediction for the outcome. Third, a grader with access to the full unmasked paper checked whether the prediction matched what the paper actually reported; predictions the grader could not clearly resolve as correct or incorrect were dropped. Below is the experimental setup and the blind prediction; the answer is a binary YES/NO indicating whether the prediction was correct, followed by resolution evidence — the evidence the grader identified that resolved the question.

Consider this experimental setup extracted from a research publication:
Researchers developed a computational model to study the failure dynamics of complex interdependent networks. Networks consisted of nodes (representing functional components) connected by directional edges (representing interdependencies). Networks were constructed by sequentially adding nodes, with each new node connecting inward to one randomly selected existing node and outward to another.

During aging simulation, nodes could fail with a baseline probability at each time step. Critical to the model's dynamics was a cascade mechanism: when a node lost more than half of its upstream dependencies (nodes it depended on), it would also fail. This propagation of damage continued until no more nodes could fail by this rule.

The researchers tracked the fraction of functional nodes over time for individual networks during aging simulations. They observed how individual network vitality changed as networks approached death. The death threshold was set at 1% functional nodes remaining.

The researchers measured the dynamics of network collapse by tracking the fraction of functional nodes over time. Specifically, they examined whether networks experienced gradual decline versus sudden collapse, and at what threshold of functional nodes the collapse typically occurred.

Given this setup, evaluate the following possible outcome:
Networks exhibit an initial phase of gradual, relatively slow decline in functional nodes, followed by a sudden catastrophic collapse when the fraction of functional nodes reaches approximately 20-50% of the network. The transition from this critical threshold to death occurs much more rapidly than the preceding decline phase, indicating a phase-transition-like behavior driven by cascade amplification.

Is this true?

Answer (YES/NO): NO